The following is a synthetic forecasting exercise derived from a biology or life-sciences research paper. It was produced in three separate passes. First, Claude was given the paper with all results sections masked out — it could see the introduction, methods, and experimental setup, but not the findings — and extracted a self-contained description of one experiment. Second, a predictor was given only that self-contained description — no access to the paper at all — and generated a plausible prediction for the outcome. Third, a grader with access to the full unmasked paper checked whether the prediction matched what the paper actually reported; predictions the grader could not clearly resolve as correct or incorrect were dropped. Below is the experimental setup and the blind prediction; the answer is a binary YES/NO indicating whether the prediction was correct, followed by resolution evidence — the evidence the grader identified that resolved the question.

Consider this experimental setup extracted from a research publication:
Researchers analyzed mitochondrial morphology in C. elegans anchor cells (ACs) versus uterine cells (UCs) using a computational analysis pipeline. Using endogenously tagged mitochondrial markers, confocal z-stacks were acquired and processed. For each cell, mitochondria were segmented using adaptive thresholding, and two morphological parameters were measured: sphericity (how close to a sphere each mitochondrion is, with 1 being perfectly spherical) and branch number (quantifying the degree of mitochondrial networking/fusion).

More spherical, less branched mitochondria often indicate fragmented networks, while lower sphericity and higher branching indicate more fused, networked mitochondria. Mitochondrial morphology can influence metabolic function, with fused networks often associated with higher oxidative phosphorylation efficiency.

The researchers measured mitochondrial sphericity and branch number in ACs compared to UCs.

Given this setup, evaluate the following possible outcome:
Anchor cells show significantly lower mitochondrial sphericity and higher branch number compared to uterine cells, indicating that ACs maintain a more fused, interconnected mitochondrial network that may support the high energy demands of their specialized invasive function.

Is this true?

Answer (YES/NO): NO